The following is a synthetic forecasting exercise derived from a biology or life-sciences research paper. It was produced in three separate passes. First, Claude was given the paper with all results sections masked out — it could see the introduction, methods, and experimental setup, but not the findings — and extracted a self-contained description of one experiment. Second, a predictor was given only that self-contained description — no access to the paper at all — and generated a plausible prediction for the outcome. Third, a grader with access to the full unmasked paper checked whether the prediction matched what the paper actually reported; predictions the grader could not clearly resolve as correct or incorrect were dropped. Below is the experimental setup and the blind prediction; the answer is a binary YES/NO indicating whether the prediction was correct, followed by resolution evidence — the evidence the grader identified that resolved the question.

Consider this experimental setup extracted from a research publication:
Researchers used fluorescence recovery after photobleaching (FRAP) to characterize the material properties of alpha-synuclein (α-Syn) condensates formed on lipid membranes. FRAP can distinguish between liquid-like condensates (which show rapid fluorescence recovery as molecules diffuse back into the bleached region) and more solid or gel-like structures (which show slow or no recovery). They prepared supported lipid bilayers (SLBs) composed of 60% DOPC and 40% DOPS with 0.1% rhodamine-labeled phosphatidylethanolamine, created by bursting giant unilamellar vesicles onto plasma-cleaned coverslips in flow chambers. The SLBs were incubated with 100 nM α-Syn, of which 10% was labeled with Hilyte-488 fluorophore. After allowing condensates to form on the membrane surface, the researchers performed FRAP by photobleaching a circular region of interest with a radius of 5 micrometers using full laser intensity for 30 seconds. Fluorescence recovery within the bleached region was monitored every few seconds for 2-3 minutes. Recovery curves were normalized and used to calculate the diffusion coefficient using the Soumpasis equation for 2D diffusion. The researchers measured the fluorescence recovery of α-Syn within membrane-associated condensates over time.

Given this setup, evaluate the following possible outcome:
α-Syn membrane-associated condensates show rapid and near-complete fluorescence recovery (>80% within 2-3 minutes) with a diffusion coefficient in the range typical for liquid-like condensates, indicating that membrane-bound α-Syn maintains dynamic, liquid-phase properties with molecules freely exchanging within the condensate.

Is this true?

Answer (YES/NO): NO